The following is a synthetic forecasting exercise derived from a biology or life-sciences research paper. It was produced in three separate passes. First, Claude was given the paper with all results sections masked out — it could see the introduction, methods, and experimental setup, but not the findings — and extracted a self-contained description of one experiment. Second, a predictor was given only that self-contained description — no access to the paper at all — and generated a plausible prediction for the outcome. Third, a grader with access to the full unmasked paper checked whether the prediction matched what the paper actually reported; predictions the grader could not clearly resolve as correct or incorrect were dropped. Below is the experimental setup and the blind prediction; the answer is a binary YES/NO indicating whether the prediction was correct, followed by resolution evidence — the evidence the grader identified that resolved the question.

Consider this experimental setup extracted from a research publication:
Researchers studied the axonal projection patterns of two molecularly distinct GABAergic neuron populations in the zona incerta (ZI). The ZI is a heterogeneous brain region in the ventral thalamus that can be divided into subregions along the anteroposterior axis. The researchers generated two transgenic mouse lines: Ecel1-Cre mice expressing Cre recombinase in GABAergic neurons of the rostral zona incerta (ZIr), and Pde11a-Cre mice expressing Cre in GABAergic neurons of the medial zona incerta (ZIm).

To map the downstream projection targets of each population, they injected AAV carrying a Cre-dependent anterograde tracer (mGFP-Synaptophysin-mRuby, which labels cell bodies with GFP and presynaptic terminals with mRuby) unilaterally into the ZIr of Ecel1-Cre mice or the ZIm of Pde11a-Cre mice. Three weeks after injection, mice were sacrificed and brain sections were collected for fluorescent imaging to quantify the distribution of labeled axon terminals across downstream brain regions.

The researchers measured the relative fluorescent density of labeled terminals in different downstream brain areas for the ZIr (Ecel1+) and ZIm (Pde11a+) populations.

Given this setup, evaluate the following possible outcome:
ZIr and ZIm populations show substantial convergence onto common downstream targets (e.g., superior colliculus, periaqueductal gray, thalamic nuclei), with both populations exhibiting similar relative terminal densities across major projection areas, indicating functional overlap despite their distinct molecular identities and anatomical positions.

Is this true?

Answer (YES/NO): NO